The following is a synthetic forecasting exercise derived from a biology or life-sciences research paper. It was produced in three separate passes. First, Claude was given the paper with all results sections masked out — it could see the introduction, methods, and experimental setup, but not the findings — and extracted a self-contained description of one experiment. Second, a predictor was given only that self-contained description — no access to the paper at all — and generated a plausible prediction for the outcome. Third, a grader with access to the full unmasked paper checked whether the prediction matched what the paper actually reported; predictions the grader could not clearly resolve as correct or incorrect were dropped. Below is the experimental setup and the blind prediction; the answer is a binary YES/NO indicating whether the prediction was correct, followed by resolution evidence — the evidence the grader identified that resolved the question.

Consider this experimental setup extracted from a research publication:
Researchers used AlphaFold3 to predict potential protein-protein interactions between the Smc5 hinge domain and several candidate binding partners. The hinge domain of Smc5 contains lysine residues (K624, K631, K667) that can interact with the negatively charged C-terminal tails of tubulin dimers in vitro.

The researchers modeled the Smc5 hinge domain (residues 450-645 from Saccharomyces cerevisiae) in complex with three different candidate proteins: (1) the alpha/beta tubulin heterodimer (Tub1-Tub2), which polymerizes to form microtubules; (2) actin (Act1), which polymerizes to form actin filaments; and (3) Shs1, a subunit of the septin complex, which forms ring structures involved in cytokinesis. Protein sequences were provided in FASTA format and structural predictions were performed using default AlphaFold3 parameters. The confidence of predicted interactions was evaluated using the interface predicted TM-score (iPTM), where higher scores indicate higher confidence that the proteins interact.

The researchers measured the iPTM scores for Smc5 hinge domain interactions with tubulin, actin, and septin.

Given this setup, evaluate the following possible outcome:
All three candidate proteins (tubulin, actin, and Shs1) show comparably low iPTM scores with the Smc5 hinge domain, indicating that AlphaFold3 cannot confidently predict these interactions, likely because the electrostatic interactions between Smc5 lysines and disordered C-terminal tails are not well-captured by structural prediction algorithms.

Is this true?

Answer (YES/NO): NO